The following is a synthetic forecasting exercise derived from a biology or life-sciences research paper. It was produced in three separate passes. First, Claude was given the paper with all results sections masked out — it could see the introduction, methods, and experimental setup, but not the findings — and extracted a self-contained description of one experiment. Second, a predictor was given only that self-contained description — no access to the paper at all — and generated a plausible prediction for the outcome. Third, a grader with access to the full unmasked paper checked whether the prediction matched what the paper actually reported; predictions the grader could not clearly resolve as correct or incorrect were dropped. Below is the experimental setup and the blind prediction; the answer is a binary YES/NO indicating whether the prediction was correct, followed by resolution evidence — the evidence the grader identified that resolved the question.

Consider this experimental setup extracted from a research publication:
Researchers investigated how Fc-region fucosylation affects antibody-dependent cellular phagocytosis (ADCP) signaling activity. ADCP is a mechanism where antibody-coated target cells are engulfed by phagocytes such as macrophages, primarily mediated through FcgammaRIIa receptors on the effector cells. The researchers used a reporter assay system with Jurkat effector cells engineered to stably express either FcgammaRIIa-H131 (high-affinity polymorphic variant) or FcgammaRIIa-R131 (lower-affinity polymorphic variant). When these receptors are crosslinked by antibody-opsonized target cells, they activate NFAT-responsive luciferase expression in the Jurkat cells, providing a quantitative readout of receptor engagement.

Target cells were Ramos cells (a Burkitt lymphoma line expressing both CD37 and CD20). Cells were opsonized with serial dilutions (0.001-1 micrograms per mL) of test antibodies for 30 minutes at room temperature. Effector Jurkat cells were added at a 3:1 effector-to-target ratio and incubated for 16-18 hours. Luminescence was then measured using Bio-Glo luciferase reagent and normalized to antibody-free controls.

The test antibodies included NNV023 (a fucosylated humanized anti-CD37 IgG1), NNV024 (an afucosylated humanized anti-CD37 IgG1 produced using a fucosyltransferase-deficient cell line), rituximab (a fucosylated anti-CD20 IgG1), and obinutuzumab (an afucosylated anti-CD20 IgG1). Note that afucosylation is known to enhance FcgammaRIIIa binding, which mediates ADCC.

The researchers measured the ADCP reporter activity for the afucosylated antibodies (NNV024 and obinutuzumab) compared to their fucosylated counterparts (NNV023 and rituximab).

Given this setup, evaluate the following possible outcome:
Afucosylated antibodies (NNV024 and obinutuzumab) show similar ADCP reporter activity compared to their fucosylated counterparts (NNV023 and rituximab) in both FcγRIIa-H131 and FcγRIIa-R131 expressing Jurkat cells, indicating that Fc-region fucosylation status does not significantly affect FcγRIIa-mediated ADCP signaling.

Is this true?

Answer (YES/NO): YES